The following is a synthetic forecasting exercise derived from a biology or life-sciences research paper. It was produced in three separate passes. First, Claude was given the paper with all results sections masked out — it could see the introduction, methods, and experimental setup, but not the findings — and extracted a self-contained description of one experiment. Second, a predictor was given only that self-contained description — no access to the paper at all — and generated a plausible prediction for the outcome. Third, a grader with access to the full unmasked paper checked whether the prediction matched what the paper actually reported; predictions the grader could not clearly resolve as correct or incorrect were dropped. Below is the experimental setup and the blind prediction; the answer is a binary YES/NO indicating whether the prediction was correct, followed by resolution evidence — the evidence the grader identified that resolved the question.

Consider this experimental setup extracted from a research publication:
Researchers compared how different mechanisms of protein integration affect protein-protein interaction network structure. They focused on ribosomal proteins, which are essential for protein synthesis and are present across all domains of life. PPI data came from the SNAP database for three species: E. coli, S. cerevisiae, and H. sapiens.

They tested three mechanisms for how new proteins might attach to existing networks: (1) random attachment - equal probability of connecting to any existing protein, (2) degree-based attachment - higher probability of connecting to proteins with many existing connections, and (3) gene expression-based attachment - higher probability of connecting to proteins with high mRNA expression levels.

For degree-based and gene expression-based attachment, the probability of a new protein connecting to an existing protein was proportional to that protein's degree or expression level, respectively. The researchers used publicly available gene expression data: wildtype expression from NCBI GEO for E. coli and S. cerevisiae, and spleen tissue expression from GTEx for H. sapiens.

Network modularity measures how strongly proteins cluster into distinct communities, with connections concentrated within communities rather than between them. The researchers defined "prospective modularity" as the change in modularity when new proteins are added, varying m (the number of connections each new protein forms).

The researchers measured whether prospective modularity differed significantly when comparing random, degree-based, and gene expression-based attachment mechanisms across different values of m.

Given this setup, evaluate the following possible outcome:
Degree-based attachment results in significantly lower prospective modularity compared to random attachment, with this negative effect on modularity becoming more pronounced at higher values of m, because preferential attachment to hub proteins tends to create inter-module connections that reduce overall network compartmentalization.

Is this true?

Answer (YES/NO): NO